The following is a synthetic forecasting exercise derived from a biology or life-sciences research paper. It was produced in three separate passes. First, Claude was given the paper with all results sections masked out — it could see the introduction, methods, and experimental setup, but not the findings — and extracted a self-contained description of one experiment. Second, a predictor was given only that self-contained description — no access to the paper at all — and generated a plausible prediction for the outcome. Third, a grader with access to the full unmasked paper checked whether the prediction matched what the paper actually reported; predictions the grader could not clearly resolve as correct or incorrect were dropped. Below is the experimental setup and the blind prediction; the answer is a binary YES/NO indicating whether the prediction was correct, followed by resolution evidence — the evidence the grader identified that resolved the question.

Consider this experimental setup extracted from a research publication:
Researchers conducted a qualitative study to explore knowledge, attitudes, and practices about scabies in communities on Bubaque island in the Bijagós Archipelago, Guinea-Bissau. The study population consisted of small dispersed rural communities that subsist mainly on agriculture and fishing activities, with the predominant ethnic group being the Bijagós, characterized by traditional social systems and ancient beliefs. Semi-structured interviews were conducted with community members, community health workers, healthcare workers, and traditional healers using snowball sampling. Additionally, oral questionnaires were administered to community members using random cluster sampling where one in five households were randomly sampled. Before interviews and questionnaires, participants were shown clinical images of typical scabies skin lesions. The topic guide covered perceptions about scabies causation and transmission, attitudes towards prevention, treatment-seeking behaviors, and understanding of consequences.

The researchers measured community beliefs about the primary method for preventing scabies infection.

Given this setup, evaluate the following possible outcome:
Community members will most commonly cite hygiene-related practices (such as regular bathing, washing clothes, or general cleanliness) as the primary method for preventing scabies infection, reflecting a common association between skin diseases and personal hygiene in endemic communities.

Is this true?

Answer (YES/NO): YES